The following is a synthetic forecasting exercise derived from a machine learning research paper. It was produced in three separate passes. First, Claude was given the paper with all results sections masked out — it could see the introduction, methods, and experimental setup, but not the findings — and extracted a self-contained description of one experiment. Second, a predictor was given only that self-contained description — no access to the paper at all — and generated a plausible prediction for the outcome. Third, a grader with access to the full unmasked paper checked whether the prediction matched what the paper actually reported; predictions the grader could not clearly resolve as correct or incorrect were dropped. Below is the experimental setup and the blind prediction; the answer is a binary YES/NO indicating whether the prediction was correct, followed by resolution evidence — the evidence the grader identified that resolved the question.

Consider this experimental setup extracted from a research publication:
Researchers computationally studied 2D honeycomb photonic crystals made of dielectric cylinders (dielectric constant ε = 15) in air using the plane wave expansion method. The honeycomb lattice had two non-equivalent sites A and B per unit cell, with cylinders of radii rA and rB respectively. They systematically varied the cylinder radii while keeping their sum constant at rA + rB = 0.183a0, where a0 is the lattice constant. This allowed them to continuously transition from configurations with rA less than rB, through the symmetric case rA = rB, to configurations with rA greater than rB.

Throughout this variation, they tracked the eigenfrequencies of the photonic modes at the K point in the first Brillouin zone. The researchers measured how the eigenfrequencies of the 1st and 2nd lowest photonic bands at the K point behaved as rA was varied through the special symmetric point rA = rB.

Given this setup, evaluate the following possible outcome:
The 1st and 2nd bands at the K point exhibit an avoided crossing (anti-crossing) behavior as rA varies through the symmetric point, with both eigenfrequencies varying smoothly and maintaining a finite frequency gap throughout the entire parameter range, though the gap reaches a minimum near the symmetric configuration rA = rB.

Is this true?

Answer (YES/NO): NO